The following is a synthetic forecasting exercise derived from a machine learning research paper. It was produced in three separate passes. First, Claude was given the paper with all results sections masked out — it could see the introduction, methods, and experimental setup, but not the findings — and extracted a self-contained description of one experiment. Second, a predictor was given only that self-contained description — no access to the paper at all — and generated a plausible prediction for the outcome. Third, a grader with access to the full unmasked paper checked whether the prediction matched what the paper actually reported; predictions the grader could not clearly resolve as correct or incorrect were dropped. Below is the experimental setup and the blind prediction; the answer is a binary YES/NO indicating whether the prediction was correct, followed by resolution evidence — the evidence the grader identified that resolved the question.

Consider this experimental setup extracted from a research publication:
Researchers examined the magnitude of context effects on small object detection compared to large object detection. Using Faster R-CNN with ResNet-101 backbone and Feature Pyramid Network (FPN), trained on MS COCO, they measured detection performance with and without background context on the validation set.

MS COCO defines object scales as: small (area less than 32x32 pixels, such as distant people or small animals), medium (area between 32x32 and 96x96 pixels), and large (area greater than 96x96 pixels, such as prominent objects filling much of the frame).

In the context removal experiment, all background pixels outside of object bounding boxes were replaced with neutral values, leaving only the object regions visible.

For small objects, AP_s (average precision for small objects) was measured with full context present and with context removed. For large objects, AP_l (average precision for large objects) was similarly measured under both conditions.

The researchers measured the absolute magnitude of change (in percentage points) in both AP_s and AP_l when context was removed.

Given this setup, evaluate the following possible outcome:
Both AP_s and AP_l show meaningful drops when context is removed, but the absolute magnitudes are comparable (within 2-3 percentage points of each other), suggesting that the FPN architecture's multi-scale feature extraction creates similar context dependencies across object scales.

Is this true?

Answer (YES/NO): NO